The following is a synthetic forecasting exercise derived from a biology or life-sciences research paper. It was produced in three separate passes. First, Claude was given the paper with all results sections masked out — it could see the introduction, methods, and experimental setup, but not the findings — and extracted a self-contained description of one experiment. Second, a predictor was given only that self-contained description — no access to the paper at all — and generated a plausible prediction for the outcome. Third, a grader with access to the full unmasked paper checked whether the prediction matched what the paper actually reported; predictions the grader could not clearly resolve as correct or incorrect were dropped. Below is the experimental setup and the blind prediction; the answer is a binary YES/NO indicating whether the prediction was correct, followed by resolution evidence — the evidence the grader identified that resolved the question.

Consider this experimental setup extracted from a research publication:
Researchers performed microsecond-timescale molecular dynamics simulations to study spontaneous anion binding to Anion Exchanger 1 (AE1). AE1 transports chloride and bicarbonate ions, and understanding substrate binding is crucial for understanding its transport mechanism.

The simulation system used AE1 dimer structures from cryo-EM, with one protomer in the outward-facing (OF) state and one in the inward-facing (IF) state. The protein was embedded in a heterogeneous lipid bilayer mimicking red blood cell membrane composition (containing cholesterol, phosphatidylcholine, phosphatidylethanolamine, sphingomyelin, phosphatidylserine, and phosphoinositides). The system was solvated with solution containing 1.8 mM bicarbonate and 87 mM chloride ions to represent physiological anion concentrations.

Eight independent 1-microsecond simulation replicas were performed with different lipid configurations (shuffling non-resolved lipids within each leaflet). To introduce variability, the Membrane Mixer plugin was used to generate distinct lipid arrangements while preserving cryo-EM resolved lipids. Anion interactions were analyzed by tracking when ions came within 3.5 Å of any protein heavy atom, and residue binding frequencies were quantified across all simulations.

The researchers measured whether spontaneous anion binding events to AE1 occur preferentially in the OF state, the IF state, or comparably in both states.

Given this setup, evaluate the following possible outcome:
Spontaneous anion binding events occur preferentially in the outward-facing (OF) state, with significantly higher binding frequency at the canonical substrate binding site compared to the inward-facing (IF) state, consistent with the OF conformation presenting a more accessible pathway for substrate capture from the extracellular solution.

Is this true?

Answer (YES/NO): NO